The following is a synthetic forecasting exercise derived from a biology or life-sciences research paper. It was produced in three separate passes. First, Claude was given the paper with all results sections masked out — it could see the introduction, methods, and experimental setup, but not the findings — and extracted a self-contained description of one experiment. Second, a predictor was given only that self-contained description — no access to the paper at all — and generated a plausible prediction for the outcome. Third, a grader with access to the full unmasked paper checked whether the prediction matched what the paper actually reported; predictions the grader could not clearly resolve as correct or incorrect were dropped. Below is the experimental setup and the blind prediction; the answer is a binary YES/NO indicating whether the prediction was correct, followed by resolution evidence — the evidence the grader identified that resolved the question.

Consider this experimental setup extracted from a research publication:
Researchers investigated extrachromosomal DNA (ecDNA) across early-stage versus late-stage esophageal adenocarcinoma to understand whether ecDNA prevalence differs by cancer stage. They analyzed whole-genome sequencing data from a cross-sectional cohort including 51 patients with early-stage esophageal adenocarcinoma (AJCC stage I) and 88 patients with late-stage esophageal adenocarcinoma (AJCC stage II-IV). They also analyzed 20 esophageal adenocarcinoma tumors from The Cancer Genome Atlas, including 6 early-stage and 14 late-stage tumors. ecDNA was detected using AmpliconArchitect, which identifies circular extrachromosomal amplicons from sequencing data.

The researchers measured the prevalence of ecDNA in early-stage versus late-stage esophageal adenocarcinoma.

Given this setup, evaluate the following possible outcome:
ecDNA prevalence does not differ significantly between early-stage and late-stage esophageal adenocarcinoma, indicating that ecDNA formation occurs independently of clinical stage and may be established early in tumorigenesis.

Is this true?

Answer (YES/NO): NO